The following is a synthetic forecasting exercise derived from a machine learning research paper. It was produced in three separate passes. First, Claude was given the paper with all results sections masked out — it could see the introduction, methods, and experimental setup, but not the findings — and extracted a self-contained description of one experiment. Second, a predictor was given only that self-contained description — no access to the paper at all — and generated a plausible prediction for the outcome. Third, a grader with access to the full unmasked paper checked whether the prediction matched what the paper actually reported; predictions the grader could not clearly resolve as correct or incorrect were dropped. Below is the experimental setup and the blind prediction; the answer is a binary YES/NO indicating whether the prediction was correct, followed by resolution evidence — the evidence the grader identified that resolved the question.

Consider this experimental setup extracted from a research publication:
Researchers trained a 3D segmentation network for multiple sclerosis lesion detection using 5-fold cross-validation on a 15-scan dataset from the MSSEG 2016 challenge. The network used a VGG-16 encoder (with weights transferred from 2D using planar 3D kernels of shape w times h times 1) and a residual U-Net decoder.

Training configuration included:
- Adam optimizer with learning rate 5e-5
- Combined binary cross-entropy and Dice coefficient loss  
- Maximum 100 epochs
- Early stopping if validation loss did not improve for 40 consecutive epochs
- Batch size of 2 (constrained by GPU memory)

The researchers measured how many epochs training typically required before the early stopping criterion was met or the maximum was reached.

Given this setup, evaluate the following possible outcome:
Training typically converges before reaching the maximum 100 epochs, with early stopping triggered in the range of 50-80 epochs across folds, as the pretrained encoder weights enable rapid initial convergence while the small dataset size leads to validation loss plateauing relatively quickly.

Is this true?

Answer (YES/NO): NO